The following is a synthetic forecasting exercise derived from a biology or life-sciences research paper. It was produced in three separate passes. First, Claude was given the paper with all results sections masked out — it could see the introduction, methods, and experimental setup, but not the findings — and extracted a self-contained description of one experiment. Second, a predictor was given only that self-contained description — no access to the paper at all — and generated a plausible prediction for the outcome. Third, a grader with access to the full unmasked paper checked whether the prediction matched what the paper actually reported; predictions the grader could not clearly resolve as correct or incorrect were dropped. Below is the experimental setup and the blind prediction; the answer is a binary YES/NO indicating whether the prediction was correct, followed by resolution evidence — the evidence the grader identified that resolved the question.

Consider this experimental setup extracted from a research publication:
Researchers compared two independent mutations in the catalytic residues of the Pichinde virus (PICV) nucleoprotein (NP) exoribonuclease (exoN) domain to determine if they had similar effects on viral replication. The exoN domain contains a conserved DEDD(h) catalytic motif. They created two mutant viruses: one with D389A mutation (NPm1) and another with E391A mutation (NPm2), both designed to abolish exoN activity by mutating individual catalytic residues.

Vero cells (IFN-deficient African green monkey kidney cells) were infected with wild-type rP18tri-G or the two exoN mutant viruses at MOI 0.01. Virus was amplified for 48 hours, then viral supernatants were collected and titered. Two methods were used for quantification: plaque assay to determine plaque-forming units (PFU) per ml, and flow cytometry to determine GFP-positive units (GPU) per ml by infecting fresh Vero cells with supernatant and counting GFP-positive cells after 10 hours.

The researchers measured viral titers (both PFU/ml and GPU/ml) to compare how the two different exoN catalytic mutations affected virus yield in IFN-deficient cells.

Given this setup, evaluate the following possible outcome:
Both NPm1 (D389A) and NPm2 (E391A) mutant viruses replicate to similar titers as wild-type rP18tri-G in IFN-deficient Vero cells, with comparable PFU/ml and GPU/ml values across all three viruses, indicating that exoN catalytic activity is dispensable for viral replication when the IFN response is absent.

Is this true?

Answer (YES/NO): NO